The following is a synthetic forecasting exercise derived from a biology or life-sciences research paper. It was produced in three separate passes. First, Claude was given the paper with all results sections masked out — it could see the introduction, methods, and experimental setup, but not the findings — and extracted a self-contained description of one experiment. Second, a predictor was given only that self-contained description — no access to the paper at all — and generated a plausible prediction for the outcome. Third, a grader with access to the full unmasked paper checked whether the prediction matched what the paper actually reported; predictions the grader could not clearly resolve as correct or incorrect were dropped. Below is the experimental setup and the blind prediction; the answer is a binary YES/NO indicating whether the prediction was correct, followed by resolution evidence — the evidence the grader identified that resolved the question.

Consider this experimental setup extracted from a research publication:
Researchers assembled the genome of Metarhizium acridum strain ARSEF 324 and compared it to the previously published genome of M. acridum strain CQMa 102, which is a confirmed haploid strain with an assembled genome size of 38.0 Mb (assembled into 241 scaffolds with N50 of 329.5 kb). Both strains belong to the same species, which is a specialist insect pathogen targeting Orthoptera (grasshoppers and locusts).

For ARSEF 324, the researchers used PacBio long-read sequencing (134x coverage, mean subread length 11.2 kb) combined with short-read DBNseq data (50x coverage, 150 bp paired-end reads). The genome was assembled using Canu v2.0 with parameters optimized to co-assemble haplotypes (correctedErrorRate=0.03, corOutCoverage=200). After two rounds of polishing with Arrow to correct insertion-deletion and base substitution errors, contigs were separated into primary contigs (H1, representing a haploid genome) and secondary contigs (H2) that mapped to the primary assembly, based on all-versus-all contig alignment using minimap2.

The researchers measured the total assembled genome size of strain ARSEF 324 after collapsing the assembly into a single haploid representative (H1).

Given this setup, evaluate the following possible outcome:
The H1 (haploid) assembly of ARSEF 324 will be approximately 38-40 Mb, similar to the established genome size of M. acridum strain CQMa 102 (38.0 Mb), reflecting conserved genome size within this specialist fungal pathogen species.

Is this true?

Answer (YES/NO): NO